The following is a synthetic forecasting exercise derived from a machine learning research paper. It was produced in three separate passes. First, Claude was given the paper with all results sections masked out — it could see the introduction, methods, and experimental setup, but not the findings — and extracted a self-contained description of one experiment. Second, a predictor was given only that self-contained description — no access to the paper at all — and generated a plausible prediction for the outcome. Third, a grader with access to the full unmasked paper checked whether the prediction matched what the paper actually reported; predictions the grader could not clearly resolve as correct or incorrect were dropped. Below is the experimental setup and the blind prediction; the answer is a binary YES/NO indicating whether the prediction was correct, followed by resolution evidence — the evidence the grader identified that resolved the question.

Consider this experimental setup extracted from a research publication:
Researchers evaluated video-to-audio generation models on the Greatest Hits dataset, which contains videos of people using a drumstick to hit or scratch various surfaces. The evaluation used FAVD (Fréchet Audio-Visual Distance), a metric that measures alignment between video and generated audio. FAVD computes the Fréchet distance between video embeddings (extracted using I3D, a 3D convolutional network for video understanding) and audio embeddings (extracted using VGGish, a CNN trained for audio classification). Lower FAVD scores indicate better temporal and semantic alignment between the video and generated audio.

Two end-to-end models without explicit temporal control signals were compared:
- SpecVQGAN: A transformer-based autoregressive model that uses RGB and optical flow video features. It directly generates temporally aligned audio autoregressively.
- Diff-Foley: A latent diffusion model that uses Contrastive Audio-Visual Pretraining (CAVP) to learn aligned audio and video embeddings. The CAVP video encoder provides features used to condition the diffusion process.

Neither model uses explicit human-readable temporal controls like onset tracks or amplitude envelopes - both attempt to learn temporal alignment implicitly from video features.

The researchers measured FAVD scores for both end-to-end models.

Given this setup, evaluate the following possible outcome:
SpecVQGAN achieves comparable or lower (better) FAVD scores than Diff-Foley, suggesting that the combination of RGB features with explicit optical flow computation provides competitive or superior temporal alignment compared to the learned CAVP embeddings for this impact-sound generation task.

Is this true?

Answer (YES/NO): NO